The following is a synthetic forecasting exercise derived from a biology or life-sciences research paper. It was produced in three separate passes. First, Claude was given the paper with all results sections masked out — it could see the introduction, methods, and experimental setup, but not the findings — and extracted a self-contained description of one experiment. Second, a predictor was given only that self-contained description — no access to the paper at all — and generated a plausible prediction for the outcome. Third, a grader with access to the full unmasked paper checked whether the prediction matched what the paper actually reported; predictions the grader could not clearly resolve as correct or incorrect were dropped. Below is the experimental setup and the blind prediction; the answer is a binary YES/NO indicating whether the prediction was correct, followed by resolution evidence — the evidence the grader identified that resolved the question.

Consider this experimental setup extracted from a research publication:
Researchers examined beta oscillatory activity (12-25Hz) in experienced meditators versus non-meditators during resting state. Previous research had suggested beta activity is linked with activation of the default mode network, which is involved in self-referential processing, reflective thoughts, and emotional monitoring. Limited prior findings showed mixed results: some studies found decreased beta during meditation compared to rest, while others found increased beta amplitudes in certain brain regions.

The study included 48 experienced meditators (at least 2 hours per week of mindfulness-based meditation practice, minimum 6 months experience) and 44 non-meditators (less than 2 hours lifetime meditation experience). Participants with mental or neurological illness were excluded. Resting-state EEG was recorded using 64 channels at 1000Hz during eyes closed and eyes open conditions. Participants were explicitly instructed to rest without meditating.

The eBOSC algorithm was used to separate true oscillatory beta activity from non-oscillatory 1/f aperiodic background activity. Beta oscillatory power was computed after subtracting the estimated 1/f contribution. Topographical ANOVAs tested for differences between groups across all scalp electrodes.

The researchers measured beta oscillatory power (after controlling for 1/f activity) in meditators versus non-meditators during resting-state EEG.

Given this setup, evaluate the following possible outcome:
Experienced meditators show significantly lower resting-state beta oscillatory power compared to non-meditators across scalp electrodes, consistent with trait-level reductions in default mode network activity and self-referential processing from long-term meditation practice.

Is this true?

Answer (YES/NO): NO